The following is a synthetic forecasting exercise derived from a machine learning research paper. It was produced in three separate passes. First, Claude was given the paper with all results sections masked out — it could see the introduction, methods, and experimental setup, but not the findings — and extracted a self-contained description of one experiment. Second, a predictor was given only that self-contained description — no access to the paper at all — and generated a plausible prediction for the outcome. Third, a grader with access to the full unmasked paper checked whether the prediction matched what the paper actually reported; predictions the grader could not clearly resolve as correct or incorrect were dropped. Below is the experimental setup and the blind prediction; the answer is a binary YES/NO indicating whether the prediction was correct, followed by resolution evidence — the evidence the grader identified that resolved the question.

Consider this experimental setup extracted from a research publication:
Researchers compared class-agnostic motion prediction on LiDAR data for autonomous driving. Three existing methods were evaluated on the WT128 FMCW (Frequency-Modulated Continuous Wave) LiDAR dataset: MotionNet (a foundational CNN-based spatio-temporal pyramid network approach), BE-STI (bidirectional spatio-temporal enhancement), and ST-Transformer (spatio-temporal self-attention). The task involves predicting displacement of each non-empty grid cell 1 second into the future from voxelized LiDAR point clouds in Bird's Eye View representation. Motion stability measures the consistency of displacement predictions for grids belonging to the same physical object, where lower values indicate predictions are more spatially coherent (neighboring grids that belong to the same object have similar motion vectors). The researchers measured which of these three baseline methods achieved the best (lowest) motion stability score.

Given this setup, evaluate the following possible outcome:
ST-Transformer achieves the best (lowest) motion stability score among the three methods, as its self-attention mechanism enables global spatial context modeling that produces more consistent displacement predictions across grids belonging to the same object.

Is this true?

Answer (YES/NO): NO